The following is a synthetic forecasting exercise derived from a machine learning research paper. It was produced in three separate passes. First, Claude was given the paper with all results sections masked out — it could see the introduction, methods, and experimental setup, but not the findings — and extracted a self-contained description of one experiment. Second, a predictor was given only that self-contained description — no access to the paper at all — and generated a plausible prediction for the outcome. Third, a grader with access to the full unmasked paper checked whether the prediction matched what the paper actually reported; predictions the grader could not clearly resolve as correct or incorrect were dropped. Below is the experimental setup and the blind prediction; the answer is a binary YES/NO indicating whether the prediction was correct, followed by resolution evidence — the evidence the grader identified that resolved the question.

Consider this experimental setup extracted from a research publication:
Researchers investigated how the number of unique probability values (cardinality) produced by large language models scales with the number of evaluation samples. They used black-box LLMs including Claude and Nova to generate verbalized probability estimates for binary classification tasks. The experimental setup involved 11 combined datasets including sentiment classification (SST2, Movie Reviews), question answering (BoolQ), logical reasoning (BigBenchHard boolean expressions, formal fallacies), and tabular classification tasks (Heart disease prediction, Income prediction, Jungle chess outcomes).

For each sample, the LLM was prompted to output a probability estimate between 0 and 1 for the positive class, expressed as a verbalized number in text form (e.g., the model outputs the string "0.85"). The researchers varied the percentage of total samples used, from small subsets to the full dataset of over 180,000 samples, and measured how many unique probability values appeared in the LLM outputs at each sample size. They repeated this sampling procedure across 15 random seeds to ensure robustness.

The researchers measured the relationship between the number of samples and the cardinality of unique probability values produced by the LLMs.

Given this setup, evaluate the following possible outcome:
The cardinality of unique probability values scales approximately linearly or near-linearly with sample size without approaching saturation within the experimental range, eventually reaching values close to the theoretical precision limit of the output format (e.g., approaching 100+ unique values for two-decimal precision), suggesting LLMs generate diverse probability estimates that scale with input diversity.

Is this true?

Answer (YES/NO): NO